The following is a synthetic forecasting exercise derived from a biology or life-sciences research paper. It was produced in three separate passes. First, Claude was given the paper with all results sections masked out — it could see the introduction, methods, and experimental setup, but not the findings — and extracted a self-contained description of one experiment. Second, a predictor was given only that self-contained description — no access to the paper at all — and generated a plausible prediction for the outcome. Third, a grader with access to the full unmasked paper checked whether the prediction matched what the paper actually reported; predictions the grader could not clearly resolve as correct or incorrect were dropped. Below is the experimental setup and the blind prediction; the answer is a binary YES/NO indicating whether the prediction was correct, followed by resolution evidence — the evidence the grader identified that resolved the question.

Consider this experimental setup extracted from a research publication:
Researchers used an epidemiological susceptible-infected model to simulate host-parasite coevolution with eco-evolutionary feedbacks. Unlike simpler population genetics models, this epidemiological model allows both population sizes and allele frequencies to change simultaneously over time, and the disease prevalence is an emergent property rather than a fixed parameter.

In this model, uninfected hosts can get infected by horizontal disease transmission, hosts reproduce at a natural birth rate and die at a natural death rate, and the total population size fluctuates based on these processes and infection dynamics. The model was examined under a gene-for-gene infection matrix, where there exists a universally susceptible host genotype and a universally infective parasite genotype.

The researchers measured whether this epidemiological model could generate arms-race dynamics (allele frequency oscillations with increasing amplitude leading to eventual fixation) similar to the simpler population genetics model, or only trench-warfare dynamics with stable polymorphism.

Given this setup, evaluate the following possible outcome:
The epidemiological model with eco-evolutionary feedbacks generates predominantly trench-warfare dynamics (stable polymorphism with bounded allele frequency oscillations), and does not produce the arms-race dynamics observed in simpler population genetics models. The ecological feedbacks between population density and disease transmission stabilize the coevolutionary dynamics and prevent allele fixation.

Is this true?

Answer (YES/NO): NO